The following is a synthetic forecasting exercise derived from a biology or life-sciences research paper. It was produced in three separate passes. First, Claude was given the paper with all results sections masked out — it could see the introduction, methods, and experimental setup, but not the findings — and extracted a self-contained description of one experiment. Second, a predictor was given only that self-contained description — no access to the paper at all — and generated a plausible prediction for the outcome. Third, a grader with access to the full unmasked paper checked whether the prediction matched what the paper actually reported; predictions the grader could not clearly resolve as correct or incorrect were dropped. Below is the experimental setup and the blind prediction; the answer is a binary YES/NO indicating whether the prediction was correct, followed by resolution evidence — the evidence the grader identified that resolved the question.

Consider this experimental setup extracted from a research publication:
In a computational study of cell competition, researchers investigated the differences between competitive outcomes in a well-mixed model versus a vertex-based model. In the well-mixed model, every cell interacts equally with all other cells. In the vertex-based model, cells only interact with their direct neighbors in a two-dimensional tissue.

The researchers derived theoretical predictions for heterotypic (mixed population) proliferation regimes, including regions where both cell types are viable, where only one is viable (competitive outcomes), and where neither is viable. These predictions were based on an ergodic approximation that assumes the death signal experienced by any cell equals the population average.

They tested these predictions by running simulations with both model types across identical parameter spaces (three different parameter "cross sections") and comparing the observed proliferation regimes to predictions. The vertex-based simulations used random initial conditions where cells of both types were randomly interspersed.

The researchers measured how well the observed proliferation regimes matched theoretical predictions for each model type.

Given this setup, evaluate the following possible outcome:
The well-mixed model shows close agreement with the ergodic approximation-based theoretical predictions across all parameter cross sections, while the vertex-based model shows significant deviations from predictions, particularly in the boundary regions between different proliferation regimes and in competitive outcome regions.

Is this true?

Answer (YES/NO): YES